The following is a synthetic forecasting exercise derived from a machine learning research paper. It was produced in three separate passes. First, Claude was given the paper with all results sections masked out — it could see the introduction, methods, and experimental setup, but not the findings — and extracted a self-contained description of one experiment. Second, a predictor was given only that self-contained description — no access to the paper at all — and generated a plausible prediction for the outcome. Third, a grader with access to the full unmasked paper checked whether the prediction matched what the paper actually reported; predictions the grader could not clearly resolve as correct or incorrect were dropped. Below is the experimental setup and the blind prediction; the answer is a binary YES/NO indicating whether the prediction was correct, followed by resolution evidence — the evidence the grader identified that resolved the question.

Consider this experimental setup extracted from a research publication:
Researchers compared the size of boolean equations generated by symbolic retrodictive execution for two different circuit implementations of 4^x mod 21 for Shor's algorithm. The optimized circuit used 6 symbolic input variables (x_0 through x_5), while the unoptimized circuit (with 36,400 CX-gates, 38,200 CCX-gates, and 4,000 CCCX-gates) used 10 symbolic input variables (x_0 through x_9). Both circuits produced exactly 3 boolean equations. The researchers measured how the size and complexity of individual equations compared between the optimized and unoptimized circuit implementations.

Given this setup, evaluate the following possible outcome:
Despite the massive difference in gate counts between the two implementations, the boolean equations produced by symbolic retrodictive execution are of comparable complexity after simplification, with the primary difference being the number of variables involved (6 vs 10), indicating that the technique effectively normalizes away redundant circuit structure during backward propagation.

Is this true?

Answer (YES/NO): NO